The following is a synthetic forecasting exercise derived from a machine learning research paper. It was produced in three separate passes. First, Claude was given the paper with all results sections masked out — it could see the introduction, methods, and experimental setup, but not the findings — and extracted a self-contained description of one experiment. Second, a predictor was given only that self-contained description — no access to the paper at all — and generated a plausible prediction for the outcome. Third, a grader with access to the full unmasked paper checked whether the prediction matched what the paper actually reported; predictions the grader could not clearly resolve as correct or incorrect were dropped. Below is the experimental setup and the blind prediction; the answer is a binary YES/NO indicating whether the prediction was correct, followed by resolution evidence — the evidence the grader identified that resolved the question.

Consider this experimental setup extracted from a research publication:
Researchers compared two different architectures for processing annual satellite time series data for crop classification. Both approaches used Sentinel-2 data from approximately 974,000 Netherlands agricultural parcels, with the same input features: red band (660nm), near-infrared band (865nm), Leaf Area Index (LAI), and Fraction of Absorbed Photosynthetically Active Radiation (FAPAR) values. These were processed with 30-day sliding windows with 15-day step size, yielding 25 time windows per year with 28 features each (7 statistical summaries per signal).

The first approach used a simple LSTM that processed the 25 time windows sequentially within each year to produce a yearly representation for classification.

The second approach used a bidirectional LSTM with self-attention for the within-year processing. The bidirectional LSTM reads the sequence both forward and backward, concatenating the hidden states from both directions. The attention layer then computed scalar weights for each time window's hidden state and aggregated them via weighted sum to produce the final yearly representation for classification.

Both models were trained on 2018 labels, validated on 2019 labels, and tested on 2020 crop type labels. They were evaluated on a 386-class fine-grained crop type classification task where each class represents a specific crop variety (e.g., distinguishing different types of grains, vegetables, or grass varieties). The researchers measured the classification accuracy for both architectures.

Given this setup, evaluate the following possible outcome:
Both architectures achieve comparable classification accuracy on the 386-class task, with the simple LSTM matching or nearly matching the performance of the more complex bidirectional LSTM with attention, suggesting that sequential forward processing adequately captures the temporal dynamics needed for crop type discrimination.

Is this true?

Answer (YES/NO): NO